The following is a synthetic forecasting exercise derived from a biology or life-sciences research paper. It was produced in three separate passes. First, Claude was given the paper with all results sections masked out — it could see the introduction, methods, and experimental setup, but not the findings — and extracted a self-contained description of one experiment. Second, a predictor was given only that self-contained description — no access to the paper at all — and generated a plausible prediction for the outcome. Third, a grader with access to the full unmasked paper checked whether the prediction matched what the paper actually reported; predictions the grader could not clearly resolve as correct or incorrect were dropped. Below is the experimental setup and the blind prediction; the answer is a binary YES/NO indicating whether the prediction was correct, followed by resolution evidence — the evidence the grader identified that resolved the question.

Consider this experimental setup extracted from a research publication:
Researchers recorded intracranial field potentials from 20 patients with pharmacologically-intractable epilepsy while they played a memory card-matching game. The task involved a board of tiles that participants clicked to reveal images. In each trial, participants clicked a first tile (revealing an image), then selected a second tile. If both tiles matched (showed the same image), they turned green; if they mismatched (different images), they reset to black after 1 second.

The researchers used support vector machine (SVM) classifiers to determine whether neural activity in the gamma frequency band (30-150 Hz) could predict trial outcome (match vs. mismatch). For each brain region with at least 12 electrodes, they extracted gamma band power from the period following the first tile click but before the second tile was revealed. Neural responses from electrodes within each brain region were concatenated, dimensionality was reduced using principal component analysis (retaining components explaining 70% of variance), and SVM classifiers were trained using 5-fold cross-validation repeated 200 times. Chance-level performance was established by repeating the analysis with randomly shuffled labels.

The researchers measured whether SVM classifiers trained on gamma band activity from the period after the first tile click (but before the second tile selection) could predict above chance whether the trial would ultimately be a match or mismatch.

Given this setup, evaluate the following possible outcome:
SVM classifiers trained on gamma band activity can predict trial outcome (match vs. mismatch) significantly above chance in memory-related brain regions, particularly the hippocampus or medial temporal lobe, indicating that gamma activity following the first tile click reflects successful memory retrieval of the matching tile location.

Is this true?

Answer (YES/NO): NO